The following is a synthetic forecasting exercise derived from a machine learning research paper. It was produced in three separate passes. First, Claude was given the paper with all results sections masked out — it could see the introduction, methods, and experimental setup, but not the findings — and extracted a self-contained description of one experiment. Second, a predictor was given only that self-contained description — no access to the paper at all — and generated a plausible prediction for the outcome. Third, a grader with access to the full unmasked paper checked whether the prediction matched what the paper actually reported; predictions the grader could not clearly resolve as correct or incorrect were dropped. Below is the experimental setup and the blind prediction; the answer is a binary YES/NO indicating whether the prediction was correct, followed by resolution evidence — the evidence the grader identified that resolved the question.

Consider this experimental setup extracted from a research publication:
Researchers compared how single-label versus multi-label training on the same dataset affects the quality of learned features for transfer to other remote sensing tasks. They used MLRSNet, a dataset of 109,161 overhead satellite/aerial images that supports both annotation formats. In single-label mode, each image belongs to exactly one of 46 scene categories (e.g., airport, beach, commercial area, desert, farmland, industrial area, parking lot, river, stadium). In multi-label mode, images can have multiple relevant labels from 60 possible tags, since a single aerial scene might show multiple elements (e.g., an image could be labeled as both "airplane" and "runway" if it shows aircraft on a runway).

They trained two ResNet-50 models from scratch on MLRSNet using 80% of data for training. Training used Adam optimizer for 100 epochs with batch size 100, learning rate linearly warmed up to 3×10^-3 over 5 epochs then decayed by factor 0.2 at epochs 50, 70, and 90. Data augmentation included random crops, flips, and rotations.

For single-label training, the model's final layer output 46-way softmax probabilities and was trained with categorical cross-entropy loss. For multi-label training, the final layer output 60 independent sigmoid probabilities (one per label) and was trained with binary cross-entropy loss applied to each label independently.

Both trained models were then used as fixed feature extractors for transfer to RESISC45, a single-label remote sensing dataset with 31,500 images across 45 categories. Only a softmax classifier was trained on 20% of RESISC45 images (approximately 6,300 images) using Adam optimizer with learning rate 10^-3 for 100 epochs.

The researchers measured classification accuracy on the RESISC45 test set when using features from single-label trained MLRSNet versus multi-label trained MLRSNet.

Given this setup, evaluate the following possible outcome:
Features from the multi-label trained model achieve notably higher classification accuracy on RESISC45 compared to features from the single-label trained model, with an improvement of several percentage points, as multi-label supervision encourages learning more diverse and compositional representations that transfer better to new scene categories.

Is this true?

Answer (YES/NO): NO